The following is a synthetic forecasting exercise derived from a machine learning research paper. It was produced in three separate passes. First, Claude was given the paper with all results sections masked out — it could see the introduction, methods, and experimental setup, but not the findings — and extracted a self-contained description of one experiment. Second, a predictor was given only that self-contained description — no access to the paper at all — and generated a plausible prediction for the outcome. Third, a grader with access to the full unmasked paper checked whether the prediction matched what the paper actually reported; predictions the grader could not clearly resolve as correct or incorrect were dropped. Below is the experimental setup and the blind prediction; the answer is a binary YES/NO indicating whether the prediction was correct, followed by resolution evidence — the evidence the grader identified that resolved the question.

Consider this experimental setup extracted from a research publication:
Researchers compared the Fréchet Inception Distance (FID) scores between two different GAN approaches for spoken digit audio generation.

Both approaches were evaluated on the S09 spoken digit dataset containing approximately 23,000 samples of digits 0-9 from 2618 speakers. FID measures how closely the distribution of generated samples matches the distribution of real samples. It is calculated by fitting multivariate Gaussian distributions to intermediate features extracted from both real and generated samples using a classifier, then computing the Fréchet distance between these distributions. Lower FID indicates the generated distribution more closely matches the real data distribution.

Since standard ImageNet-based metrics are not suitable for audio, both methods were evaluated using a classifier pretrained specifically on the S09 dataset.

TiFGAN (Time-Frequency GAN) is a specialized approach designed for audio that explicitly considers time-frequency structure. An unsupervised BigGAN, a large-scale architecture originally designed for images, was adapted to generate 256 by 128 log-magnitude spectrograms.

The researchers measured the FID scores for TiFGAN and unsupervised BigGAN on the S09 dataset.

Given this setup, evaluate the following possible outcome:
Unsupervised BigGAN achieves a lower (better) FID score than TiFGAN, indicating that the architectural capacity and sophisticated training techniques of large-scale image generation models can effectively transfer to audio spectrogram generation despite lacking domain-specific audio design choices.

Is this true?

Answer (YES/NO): YES